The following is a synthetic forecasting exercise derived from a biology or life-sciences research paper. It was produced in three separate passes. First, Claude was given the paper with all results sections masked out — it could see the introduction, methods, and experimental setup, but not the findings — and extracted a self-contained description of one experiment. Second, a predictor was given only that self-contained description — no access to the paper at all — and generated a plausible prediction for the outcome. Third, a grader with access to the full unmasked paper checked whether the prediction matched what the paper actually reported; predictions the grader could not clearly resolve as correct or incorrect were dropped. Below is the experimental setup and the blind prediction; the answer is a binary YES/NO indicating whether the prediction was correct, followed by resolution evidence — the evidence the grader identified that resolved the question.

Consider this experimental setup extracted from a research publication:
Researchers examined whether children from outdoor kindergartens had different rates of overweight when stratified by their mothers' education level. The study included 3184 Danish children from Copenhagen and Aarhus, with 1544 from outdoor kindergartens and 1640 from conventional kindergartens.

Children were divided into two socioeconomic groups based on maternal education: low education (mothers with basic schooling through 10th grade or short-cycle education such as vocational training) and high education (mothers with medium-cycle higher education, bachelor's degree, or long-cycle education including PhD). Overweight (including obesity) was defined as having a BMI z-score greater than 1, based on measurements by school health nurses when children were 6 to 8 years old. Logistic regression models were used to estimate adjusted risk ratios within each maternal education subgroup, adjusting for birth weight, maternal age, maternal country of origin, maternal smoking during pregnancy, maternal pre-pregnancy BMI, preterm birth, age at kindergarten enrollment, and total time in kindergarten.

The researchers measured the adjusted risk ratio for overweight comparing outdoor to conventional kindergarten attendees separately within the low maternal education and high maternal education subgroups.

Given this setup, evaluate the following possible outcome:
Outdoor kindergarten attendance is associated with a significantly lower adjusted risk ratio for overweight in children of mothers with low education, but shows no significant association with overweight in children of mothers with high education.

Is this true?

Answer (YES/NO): NO